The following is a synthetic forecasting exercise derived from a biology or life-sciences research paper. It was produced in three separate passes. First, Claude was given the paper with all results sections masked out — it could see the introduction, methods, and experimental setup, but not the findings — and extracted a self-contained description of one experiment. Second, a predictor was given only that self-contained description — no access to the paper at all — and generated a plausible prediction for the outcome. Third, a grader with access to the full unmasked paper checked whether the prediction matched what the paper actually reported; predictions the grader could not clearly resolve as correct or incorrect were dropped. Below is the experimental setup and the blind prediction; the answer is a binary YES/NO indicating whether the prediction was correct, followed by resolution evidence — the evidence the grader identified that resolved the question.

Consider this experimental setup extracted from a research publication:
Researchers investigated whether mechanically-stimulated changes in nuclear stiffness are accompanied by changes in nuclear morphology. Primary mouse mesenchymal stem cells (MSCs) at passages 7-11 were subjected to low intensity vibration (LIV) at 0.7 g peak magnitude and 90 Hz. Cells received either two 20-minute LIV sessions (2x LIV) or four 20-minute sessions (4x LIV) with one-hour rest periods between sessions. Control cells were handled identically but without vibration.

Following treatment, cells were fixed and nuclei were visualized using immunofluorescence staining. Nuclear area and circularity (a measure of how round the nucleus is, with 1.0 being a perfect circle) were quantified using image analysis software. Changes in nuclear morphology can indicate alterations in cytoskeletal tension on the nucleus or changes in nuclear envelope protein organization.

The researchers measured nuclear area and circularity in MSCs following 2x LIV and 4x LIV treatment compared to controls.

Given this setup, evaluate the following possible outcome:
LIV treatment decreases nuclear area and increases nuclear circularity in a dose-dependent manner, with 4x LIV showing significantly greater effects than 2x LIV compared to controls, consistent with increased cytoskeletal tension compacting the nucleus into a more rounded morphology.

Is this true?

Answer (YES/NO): NO